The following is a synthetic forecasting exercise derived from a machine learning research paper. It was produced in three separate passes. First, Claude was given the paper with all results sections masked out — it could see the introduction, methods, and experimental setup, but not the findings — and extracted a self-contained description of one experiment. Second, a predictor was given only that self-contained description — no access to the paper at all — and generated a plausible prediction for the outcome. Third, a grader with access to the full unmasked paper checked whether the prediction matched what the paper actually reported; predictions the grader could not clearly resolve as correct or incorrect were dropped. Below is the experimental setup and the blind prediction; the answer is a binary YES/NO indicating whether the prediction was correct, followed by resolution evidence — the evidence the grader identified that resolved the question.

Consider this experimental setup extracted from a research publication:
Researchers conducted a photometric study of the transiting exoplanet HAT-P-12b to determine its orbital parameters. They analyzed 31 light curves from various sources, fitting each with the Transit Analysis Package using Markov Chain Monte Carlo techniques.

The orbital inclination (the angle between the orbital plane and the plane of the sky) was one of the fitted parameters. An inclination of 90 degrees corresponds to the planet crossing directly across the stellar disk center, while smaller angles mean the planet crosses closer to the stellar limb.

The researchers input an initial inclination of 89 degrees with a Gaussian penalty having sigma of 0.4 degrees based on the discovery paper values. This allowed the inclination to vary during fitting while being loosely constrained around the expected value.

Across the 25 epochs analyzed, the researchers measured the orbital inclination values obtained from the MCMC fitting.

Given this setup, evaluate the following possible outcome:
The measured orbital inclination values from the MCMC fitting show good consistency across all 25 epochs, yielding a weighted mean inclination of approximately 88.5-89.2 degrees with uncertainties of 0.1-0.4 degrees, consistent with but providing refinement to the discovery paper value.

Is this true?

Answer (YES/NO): YES